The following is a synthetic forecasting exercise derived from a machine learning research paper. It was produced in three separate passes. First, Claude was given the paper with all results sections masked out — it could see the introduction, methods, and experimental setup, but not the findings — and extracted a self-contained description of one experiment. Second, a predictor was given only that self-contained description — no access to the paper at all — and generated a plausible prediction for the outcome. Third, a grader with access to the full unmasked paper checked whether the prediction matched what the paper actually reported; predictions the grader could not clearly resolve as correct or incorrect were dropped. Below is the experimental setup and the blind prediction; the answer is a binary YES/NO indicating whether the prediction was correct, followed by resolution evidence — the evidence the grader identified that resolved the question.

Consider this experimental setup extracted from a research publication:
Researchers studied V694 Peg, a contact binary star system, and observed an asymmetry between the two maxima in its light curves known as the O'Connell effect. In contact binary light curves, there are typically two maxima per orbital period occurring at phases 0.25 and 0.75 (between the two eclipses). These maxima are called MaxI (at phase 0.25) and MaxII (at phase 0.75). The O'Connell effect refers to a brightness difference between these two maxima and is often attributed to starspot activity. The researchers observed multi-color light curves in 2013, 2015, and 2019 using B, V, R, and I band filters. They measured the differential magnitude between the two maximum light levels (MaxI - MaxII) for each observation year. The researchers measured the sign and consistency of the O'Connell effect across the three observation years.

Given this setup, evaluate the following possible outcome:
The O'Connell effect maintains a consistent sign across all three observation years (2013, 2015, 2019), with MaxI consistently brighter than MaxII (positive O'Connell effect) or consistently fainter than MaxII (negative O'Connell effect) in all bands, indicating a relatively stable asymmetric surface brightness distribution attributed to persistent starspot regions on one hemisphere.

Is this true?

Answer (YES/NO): YES